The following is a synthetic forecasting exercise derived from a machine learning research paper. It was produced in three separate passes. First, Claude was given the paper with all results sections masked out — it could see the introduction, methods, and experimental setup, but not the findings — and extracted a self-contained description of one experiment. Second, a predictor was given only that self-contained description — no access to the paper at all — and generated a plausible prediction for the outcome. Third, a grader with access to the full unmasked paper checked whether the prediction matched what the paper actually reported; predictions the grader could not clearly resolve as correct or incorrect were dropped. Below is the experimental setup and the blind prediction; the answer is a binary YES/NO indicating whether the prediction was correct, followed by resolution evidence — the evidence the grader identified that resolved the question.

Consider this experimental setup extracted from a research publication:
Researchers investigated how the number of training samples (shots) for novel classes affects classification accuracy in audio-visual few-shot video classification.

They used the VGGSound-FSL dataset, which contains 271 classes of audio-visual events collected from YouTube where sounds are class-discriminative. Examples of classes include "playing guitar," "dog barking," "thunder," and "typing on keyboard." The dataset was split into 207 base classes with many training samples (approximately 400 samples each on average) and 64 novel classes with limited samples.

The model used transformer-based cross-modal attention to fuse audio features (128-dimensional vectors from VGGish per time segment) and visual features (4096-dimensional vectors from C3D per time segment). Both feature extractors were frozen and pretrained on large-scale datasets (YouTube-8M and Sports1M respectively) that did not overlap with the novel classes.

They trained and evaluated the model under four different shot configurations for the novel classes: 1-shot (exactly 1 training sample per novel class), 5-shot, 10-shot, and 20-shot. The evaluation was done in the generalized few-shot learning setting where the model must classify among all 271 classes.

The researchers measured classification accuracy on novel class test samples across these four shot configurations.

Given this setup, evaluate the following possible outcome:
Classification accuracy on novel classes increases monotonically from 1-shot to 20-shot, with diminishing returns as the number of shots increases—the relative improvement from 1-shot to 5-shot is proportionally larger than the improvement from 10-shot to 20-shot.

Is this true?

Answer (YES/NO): YES